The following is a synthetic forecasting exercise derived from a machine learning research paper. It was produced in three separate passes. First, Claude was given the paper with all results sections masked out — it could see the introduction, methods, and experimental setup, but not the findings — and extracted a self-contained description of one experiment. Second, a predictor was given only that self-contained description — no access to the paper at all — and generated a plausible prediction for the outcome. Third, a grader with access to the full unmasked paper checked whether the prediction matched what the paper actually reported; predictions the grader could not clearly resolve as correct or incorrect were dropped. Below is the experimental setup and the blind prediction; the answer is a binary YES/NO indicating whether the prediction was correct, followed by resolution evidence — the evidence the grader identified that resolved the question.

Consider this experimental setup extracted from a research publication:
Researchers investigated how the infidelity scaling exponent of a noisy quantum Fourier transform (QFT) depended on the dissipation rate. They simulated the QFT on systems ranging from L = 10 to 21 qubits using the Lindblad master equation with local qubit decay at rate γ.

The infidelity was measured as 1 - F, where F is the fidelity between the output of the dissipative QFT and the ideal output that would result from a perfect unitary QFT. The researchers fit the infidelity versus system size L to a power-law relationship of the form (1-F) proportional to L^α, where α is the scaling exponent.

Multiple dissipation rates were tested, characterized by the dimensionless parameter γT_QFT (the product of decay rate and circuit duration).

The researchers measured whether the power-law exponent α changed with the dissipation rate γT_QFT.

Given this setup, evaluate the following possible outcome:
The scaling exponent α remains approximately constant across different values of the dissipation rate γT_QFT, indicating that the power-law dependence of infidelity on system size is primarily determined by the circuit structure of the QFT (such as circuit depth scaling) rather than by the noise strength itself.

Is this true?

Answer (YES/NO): YES